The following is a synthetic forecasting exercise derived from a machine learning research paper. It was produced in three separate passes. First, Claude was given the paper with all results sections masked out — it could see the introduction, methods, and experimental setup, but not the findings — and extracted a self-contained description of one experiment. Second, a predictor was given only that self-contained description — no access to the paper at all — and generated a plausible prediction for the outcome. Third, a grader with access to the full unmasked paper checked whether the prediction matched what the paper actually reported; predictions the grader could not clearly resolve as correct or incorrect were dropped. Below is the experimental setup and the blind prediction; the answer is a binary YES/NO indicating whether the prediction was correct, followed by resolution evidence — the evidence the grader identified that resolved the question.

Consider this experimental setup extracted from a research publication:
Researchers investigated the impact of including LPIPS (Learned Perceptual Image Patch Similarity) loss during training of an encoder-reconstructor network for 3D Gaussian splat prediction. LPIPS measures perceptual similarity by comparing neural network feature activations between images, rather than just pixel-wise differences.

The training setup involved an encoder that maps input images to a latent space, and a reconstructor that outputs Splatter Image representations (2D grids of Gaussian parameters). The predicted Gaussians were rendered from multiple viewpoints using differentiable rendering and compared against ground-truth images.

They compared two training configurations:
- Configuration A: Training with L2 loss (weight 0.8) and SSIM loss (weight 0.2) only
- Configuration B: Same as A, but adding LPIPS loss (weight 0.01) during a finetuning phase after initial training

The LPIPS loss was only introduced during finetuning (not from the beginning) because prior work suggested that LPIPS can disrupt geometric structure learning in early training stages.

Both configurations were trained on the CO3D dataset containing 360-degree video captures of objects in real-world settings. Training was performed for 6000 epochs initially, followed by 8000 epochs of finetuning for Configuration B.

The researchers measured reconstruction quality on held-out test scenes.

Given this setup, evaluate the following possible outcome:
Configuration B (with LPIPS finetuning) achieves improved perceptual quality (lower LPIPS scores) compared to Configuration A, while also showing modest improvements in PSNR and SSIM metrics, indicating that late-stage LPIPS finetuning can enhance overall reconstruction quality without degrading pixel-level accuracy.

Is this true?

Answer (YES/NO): NO